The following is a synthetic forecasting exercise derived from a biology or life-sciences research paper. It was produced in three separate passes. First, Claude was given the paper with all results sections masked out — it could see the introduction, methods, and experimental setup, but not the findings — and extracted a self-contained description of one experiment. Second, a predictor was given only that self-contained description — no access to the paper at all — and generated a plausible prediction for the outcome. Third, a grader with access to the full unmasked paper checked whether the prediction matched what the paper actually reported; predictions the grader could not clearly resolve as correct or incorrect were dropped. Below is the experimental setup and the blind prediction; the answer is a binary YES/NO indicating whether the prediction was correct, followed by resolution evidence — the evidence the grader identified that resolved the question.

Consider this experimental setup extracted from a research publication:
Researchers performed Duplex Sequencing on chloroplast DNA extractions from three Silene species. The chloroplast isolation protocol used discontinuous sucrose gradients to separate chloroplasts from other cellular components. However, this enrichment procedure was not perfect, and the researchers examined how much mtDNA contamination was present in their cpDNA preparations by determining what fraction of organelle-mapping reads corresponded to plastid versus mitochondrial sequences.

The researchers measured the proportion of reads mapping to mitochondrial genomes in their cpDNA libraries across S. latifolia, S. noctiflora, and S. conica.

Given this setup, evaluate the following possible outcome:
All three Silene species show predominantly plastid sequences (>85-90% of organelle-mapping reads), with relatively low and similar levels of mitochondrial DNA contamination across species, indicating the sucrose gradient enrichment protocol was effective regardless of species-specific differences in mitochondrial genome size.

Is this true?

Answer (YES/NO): NO